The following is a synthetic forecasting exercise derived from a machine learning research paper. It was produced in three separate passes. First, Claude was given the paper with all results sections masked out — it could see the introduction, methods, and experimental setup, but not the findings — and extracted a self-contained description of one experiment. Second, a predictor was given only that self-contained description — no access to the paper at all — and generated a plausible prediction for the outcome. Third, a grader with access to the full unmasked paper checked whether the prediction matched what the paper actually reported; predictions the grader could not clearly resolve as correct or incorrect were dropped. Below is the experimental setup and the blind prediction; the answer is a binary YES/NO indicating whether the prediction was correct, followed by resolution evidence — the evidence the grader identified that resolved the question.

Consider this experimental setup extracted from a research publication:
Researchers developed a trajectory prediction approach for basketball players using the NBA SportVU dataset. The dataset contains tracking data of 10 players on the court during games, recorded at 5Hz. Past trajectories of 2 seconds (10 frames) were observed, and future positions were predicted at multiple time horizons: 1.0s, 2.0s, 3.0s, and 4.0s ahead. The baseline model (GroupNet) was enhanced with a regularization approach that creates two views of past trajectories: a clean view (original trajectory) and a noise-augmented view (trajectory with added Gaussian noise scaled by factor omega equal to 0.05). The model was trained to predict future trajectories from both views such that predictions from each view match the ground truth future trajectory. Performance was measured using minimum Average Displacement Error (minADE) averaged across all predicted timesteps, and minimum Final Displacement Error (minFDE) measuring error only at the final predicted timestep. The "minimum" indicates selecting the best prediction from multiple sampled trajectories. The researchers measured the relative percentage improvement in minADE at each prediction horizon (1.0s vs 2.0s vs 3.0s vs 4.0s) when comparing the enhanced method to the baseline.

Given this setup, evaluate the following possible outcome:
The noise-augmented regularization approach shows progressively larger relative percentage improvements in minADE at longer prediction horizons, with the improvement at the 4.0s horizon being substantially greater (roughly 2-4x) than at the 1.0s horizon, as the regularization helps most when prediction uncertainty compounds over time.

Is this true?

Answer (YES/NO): NO